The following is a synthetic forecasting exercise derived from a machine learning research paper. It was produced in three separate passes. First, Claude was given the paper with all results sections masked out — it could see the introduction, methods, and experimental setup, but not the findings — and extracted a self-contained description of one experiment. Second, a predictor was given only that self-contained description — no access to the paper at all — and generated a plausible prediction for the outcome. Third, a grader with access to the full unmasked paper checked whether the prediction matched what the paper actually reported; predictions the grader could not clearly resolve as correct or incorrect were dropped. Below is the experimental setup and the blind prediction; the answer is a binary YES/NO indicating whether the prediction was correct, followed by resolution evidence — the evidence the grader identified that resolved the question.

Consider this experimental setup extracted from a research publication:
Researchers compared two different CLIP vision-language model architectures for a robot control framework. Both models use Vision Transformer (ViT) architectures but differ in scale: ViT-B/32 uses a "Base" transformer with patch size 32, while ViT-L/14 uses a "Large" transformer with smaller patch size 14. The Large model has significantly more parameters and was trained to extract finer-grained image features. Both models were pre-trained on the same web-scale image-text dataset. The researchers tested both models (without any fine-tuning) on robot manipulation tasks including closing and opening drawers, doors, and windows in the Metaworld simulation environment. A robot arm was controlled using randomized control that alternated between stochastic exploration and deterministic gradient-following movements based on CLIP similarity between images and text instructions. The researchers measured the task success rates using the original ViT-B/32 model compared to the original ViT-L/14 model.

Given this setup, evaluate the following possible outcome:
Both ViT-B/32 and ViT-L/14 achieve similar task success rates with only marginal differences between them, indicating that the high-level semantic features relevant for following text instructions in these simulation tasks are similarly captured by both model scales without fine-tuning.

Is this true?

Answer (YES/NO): NO